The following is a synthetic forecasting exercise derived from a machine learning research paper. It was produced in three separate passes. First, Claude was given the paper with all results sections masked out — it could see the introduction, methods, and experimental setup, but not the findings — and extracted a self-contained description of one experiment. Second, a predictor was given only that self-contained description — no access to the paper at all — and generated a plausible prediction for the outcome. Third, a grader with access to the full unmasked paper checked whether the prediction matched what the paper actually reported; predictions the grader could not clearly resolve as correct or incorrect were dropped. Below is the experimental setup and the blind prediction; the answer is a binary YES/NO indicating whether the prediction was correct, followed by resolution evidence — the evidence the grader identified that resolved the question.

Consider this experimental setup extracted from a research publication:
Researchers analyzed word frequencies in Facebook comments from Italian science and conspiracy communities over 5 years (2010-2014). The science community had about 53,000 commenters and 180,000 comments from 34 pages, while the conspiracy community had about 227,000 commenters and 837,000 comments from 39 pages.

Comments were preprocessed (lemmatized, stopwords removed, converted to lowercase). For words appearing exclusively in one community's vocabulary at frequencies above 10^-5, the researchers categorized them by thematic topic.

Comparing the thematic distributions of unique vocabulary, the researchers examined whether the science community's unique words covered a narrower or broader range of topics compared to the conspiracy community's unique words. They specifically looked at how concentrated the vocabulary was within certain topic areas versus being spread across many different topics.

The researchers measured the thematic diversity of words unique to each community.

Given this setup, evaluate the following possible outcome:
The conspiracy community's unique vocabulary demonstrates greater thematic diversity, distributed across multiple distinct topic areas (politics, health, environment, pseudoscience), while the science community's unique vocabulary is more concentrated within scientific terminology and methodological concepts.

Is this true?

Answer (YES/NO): YES